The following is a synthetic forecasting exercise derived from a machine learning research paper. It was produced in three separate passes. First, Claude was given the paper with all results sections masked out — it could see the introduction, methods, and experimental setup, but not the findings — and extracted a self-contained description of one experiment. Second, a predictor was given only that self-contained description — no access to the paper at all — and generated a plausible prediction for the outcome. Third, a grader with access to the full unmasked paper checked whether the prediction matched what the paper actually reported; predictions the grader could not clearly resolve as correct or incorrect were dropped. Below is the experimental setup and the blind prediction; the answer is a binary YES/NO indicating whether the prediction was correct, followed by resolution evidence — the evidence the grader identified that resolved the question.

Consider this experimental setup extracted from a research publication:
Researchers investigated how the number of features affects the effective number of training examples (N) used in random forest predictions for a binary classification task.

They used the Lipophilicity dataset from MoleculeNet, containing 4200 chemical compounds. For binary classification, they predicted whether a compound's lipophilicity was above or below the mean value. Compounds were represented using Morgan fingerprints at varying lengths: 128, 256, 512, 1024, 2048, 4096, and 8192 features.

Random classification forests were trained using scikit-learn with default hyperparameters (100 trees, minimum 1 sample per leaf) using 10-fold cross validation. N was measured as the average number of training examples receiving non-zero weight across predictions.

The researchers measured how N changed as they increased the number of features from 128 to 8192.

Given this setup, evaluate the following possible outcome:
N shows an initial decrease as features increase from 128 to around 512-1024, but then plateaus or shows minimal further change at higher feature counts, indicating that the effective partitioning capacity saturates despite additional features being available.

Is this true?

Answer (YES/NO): NO